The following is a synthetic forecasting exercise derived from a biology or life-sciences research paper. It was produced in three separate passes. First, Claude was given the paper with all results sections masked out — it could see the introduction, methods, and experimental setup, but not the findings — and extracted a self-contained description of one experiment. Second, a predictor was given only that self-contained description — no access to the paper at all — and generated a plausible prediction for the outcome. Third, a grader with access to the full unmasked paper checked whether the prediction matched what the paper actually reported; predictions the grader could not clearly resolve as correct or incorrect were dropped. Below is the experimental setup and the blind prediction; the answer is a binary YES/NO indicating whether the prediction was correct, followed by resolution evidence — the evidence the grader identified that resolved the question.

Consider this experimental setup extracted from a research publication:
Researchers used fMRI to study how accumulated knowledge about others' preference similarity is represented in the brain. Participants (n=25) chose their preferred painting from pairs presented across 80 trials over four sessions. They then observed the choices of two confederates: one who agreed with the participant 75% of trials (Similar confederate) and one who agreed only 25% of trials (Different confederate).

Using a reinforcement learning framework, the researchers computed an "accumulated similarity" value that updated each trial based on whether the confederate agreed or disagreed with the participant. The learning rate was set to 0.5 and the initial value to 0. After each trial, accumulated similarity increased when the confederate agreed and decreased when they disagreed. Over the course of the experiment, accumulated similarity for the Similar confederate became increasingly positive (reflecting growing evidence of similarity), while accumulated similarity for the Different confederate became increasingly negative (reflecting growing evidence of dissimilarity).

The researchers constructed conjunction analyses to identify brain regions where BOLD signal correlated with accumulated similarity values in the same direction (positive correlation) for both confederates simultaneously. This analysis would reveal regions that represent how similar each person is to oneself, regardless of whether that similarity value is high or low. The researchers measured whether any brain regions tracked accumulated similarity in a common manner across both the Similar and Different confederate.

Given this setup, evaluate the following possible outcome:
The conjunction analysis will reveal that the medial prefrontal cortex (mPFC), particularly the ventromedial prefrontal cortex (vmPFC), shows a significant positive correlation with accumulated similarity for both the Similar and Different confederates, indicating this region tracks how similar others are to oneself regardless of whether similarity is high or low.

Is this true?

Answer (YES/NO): NO